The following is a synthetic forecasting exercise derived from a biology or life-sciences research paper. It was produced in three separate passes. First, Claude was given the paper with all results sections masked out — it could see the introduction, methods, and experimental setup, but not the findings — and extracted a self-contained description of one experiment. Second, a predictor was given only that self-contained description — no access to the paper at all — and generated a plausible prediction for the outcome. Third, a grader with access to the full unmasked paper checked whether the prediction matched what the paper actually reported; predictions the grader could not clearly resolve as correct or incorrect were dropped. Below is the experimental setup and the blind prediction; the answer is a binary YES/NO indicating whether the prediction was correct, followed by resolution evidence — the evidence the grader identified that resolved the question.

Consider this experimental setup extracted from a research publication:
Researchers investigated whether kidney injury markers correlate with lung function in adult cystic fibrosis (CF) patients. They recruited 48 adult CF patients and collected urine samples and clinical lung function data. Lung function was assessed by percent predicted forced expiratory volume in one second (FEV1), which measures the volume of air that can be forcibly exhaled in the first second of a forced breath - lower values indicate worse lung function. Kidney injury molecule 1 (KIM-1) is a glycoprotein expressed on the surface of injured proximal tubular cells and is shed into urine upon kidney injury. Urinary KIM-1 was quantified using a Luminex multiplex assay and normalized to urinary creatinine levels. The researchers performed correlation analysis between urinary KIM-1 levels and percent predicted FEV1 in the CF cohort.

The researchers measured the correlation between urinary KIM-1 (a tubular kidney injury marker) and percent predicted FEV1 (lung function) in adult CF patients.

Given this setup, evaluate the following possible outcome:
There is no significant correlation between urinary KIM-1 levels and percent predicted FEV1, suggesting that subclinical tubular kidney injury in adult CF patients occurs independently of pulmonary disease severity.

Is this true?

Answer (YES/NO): NO